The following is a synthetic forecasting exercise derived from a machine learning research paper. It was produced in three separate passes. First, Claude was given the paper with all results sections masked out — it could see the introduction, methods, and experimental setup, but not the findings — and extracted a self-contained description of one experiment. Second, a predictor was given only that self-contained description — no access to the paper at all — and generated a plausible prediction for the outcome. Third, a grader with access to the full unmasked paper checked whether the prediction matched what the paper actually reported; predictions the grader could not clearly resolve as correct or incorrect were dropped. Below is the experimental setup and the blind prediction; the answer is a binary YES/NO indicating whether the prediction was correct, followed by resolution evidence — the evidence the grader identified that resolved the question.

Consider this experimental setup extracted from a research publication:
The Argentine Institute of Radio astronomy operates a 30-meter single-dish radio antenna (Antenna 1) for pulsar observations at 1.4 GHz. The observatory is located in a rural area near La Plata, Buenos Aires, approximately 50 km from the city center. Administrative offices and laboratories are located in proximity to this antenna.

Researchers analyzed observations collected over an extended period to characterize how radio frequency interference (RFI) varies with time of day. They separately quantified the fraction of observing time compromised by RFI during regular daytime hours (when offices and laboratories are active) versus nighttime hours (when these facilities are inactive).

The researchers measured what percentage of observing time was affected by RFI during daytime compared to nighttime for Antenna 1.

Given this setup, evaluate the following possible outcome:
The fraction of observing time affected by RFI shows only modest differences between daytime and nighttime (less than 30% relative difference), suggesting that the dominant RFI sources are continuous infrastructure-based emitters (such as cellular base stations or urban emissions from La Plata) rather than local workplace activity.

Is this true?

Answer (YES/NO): NO